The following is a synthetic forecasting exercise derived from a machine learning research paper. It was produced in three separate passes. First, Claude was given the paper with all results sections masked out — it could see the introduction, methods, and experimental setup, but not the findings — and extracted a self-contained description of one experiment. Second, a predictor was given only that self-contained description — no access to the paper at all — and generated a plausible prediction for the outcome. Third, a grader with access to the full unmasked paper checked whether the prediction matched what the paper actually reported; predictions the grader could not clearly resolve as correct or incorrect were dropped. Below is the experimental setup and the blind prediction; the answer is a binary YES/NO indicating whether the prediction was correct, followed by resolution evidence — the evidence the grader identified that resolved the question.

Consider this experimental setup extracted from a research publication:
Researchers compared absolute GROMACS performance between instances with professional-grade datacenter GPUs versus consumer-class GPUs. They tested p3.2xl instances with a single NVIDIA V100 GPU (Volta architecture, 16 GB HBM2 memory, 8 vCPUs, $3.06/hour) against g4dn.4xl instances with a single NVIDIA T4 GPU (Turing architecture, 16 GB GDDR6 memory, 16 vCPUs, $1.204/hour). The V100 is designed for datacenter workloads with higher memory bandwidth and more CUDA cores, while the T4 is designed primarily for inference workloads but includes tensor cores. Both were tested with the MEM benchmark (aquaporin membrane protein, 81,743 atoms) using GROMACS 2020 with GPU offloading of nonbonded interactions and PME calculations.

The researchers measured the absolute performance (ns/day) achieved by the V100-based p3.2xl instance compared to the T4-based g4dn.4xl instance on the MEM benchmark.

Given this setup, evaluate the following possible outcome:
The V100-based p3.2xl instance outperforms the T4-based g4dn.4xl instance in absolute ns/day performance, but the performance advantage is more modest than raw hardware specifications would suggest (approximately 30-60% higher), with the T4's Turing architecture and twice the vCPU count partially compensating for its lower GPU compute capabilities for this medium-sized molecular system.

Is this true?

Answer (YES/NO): NO